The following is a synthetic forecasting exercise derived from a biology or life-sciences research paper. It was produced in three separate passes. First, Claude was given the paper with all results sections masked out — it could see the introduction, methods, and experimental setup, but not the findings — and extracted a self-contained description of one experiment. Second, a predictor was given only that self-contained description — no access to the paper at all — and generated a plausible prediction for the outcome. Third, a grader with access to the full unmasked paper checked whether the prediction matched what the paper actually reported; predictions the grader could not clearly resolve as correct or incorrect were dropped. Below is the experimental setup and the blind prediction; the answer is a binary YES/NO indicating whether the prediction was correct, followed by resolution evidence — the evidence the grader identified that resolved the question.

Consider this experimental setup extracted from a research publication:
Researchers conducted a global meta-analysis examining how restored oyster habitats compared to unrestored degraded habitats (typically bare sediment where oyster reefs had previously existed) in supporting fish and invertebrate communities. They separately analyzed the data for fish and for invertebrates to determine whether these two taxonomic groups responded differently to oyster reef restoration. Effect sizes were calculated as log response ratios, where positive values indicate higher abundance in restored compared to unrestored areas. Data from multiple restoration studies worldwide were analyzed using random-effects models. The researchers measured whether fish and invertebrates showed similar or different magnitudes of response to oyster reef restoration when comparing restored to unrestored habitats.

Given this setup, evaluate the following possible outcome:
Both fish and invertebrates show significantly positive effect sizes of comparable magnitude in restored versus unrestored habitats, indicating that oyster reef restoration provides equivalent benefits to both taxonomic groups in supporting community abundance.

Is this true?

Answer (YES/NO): NO